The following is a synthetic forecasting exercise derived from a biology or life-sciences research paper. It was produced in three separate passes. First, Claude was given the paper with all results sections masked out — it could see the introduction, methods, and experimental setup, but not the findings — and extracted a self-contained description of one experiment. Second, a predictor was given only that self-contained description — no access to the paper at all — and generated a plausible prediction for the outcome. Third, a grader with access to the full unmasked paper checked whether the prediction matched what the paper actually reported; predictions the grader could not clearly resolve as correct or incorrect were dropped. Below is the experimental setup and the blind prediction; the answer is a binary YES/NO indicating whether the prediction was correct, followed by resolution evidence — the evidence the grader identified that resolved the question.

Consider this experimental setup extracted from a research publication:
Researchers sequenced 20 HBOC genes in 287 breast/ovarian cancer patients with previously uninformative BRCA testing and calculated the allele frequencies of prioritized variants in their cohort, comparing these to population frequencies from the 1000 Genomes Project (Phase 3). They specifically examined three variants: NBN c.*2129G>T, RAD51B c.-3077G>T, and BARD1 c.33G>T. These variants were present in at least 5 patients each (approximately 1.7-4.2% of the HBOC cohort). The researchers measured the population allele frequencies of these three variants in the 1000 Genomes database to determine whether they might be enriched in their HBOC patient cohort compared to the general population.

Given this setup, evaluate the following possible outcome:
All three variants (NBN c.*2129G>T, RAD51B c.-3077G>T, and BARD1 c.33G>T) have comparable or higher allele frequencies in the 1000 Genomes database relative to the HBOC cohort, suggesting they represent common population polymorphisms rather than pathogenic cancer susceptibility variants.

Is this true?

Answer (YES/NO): NO